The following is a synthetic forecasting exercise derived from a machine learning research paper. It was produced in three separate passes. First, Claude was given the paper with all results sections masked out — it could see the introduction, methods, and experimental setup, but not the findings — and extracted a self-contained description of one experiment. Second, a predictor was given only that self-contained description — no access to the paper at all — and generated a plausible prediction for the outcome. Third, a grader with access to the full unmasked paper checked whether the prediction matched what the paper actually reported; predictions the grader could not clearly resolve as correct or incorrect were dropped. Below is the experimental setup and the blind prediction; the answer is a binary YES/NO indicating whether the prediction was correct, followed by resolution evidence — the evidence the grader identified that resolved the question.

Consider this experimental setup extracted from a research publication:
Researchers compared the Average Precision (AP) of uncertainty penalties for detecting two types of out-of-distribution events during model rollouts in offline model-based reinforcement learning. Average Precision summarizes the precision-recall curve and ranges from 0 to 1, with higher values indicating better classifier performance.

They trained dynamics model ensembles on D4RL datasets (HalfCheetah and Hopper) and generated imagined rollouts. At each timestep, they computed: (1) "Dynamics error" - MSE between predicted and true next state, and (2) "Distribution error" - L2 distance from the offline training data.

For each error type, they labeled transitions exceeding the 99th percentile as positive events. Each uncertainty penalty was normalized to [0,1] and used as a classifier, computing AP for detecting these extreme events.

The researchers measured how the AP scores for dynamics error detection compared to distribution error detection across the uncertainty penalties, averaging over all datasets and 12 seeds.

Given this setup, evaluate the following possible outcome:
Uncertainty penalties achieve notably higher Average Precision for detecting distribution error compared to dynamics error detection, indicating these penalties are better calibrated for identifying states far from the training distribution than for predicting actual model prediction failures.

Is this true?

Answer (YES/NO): NO